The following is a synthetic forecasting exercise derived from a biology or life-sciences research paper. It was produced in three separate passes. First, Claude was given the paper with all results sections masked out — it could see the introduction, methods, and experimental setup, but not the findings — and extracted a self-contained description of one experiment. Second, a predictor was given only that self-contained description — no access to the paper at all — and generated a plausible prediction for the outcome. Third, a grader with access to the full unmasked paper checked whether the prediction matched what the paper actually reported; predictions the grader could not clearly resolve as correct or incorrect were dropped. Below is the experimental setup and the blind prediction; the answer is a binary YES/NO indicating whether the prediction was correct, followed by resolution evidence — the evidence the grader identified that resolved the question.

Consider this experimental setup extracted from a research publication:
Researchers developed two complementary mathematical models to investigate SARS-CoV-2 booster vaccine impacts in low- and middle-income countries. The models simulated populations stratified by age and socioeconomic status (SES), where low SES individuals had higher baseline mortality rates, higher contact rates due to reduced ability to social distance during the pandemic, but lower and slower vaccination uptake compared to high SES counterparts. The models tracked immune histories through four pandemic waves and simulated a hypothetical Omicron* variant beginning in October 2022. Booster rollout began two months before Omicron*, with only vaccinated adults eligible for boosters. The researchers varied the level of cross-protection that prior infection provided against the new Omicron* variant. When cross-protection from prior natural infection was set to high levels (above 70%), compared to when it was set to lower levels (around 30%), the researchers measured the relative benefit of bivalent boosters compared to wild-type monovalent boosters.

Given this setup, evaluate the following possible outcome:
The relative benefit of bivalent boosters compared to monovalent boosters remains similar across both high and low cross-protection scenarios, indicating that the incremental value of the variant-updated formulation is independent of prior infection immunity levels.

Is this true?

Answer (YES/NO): NO